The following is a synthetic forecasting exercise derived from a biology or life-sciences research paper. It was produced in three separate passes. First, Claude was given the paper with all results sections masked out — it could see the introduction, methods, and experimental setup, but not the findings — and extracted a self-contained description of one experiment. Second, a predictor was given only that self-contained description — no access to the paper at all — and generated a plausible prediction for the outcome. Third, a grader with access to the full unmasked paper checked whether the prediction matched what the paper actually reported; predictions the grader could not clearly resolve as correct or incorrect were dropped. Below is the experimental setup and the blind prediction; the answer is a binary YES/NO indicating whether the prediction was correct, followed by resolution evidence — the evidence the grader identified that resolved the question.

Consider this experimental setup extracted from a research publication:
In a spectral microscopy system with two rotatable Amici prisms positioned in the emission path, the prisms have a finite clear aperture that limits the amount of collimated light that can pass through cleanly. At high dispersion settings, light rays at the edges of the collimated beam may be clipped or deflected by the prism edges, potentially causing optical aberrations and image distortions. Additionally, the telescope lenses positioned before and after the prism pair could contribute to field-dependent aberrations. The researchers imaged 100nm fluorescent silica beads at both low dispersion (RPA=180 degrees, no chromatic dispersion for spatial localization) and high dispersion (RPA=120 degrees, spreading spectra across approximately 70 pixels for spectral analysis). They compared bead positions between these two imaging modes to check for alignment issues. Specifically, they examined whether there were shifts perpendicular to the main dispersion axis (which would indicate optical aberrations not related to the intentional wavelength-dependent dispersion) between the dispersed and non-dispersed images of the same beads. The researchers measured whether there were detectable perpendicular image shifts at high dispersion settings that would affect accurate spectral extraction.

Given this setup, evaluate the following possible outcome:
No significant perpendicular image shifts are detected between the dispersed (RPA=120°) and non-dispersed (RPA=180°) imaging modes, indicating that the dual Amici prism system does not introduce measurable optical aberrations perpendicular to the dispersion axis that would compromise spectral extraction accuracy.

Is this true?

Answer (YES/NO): NO